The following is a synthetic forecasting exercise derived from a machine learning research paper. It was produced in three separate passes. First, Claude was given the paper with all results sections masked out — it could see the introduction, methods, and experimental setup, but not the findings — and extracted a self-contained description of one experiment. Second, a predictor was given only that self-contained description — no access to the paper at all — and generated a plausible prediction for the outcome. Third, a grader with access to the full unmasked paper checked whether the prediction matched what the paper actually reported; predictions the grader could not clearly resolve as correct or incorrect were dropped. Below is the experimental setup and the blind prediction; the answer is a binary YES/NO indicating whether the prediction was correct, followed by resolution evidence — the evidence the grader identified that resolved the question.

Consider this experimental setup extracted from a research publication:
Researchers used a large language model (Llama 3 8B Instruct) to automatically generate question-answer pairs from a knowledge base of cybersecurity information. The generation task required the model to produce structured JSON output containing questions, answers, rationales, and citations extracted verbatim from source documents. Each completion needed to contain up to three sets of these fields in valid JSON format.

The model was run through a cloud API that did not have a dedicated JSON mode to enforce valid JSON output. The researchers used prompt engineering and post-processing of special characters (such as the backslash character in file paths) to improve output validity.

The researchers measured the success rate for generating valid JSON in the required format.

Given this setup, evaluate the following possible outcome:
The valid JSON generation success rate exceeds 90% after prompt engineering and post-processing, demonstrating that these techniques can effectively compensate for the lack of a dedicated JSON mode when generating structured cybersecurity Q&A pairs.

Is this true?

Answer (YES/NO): YES